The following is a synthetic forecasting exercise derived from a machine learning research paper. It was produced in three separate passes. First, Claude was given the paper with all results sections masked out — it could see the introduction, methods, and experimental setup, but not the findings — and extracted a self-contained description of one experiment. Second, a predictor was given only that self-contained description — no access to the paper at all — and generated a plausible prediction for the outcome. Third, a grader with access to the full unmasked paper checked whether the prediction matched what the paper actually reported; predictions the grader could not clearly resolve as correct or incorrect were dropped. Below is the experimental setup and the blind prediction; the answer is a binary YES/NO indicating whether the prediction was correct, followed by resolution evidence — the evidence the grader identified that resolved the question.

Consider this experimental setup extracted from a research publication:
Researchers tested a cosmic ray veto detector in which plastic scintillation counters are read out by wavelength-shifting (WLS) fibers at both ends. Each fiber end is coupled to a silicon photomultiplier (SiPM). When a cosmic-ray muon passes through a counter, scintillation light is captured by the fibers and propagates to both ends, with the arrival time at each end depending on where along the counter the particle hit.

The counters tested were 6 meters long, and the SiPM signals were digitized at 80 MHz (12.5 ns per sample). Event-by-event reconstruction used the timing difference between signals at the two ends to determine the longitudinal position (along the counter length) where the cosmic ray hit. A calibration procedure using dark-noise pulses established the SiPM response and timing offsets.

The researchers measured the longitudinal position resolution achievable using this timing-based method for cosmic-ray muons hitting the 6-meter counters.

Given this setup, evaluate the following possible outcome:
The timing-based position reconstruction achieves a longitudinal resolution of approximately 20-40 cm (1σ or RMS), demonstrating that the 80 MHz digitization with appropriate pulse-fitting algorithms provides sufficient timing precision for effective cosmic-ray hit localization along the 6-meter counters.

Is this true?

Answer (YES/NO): YES